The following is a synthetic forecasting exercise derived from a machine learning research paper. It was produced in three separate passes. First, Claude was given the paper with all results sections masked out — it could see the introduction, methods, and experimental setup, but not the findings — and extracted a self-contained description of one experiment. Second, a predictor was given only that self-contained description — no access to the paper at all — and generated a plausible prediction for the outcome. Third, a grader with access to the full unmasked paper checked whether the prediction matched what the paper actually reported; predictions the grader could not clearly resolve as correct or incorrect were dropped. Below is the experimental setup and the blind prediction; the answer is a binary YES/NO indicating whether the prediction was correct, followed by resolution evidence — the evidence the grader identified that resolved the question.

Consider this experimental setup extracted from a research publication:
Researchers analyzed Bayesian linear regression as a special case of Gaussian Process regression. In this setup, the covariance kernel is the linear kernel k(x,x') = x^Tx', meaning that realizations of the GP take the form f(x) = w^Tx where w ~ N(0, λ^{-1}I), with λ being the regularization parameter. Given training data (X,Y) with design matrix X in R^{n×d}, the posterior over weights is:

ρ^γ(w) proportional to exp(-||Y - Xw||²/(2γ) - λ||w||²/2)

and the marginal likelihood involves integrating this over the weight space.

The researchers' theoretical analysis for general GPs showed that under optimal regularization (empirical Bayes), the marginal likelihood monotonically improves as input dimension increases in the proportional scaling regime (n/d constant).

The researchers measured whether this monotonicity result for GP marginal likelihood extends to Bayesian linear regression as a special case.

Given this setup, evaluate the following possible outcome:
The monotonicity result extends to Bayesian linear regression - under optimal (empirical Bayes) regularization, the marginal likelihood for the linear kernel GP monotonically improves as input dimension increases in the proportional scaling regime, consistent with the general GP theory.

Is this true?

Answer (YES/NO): YES